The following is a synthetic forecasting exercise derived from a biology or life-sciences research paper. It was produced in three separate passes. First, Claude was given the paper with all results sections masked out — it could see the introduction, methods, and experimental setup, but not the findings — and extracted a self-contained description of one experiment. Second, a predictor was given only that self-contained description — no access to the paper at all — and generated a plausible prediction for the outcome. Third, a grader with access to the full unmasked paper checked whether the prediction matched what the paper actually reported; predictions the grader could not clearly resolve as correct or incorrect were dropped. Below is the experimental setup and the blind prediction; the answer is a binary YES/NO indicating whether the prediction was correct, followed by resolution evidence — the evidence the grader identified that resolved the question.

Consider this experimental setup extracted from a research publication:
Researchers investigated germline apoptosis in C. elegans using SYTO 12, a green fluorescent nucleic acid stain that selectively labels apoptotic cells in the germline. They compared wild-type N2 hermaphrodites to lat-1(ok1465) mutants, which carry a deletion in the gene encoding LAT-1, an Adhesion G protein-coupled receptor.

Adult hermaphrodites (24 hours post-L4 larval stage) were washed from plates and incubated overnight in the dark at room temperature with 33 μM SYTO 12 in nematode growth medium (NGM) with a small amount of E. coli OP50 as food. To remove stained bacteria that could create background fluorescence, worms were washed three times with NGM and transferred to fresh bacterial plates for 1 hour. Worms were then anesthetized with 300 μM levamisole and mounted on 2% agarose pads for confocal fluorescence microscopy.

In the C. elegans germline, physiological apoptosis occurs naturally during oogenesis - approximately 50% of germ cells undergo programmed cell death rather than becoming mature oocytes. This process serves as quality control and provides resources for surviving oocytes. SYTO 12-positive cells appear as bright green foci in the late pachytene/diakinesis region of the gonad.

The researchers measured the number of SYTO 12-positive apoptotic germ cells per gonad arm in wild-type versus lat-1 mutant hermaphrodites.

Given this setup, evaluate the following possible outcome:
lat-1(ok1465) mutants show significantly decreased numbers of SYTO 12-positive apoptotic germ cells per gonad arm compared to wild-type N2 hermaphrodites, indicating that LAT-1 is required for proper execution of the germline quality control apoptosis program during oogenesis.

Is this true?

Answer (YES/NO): NO